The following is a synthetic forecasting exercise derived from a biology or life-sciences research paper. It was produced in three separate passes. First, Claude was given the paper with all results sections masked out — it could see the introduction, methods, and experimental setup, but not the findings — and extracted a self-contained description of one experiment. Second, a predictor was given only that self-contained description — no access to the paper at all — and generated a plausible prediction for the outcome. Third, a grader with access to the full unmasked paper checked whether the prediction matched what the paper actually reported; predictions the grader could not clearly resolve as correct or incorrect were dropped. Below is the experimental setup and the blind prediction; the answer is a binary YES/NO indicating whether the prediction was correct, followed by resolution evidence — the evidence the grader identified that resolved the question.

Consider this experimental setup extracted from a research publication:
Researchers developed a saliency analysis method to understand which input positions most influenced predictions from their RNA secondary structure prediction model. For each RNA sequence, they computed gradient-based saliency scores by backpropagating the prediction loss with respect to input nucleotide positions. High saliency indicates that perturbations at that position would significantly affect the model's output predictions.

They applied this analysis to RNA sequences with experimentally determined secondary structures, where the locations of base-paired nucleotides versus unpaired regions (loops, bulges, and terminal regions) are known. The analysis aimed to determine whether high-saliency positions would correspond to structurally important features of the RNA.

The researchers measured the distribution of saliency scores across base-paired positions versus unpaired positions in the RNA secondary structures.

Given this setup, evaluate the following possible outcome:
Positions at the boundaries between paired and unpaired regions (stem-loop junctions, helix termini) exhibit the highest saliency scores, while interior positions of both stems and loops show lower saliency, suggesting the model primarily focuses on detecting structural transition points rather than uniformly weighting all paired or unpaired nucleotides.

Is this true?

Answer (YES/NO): YES